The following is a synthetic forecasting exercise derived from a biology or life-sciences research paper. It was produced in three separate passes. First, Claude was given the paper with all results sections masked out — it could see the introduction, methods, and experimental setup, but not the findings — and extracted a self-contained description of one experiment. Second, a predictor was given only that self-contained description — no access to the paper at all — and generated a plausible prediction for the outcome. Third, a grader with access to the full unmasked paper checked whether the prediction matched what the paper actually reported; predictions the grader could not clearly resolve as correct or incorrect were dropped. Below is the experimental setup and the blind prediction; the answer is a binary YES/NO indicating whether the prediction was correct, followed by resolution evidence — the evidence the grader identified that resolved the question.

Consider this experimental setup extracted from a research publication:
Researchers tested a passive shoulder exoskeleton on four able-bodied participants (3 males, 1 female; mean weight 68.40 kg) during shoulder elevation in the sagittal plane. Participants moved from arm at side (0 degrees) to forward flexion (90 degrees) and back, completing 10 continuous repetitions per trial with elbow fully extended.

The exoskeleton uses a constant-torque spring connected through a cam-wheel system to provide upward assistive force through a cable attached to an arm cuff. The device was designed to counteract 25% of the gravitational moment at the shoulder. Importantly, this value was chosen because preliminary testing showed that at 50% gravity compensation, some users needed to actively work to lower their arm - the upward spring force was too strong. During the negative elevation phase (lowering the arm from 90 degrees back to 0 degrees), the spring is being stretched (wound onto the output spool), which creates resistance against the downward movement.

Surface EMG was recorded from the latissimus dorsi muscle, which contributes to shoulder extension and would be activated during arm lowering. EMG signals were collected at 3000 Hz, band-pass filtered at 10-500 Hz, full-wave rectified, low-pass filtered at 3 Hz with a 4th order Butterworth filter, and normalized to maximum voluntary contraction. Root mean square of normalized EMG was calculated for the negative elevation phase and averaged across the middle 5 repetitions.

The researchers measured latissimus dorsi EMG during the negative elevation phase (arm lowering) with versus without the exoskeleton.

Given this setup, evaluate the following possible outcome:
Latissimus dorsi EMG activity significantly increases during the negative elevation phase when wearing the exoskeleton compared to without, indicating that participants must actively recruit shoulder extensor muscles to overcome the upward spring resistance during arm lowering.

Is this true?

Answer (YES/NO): NO